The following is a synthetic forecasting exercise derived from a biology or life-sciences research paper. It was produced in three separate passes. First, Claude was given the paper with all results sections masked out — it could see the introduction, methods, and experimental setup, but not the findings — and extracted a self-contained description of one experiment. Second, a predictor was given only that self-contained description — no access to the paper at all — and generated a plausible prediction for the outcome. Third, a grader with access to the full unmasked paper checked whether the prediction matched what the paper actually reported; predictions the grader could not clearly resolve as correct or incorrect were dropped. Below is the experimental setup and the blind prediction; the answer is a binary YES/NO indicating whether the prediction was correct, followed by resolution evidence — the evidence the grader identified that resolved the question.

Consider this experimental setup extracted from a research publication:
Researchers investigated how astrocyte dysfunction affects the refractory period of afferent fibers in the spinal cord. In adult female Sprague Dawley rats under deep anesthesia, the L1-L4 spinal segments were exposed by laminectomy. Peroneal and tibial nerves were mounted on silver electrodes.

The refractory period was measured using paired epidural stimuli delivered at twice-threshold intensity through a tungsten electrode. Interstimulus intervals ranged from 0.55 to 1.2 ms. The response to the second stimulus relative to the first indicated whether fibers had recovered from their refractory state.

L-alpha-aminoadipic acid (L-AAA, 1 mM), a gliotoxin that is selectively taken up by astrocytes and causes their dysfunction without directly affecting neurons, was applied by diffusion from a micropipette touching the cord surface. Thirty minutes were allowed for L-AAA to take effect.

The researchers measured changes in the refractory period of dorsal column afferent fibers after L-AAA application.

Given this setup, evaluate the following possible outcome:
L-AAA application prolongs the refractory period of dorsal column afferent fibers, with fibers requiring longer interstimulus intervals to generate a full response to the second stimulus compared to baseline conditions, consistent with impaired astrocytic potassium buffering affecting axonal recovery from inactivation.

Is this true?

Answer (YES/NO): NO